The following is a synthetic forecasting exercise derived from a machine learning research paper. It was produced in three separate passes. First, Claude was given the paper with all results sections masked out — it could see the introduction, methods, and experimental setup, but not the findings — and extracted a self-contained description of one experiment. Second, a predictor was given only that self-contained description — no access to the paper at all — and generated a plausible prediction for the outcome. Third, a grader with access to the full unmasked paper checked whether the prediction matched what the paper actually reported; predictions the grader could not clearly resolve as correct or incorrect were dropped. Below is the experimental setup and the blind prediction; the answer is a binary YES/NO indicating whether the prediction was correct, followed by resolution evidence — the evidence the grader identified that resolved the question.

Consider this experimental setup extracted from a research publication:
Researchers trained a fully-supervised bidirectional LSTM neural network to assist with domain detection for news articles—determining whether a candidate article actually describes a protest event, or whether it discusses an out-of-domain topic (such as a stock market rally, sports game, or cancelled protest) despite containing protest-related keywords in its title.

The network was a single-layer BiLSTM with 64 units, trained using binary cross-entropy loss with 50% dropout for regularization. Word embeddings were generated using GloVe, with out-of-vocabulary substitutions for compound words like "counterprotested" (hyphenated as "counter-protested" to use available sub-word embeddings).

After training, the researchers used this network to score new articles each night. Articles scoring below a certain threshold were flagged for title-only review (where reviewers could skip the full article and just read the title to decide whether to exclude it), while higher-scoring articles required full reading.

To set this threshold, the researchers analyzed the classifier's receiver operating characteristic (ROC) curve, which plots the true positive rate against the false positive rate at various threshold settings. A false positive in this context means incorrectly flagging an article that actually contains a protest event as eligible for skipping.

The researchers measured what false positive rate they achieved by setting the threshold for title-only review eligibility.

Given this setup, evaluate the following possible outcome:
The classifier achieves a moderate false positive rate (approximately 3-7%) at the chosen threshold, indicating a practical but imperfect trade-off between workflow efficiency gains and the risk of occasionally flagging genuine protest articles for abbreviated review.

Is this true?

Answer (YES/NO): NO